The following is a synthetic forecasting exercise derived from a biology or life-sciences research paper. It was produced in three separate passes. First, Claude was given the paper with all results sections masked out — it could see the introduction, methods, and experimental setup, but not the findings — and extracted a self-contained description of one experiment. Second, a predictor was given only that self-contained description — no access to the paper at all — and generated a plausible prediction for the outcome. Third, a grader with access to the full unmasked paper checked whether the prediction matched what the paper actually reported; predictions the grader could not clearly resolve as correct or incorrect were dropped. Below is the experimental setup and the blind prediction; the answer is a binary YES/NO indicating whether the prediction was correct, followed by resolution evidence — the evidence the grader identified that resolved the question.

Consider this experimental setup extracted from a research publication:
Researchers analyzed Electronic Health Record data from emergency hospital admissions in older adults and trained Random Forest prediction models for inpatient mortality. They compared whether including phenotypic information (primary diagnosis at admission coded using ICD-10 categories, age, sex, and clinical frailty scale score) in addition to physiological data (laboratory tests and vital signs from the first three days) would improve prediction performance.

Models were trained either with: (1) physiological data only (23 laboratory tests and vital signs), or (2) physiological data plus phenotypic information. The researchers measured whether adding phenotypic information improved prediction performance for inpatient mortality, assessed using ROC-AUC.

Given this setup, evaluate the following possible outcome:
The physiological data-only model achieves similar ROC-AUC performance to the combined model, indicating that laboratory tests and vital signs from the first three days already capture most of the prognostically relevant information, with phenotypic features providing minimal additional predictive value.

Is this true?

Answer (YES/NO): YES